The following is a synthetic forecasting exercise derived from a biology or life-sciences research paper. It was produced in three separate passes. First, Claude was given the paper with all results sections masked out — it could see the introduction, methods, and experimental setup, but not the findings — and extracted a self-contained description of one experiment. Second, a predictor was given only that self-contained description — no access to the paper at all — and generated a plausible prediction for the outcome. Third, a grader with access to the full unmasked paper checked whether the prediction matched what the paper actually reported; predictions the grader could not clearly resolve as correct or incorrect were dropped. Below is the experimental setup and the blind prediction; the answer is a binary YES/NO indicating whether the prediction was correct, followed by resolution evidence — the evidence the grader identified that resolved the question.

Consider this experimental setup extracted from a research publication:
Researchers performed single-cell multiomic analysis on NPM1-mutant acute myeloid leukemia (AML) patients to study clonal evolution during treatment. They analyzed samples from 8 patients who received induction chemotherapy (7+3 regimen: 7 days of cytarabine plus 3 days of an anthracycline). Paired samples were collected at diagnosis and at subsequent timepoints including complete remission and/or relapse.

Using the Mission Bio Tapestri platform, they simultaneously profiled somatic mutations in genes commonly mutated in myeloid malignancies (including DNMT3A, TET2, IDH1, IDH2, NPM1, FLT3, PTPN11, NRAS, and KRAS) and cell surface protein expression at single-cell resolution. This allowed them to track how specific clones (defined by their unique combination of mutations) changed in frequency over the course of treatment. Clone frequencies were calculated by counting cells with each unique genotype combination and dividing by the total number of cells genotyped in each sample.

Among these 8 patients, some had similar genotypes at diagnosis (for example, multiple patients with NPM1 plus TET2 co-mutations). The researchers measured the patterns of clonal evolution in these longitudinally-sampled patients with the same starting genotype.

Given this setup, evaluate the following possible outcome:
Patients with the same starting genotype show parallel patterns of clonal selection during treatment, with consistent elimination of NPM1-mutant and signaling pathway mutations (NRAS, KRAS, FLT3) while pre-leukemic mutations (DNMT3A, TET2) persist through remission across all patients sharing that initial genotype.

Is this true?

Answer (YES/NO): NO